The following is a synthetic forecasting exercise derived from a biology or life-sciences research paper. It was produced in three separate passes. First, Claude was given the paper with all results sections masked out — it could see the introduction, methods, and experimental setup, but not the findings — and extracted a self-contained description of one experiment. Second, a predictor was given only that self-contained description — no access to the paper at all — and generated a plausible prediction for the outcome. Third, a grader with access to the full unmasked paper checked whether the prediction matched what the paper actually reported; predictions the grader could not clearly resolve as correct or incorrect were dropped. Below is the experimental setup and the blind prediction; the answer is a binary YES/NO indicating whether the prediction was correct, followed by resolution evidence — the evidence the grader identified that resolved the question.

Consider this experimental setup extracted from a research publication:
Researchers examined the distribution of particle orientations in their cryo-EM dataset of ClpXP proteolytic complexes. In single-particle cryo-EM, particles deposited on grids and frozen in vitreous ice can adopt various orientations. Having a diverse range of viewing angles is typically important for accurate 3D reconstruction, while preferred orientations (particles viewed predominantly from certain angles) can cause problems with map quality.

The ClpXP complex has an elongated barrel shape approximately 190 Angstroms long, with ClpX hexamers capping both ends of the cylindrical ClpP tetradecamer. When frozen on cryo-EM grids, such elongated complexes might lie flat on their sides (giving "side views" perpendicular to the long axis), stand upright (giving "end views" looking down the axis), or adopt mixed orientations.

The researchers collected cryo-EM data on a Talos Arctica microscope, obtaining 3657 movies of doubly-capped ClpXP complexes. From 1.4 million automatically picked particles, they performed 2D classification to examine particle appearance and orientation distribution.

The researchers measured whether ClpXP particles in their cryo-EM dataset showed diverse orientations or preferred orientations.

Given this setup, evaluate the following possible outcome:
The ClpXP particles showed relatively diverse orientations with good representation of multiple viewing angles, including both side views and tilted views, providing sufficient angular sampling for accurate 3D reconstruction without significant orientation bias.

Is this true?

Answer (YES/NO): NO